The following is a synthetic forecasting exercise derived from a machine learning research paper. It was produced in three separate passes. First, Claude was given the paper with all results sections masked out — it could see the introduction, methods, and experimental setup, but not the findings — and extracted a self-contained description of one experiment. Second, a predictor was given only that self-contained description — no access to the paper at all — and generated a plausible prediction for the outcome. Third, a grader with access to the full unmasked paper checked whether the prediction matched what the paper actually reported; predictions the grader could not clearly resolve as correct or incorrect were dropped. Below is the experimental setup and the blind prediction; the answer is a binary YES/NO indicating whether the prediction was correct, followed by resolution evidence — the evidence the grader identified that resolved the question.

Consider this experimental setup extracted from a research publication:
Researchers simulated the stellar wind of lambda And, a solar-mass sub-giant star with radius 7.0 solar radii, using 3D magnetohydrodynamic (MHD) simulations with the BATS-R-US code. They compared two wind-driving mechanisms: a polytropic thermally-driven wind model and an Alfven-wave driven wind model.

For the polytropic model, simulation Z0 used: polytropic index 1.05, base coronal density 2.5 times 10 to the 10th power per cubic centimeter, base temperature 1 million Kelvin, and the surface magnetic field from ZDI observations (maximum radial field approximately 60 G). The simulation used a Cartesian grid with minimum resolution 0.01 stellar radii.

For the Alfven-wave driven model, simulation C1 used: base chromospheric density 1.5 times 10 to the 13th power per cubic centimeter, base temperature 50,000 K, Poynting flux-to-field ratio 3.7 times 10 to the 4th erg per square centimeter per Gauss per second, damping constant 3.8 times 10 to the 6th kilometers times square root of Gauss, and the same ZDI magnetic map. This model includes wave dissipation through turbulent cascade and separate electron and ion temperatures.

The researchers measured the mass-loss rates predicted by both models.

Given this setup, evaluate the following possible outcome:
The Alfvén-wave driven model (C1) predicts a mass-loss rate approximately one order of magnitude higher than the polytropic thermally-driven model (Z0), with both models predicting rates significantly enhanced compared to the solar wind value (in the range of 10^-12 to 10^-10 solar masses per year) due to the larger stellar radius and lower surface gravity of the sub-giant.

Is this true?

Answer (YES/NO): NO